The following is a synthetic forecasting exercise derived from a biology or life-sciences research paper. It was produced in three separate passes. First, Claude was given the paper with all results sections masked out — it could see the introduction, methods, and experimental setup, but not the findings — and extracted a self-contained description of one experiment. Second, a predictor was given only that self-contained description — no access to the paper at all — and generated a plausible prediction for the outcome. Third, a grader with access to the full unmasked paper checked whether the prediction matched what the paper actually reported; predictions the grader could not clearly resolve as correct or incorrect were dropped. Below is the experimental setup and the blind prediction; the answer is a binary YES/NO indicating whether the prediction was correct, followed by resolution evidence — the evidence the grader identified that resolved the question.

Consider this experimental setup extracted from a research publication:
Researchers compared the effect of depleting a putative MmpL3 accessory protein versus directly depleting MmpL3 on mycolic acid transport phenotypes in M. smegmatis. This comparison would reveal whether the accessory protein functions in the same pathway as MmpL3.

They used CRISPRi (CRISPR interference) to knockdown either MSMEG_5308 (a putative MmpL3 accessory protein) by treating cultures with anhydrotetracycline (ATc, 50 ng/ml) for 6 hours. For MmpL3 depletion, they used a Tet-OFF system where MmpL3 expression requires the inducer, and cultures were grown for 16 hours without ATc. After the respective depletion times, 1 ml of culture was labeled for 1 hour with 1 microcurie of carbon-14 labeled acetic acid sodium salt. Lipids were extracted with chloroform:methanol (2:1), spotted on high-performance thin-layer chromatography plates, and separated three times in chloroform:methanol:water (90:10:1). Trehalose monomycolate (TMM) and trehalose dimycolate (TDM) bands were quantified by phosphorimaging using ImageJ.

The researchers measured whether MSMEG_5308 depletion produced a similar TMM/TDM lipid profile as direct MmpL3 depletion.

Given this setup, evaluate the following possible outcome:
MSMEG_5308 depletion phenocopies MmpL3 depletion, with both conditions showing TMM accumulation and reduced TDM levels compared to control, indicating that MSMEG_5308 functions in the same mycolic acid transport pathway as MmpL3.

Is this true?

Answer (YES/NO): NO